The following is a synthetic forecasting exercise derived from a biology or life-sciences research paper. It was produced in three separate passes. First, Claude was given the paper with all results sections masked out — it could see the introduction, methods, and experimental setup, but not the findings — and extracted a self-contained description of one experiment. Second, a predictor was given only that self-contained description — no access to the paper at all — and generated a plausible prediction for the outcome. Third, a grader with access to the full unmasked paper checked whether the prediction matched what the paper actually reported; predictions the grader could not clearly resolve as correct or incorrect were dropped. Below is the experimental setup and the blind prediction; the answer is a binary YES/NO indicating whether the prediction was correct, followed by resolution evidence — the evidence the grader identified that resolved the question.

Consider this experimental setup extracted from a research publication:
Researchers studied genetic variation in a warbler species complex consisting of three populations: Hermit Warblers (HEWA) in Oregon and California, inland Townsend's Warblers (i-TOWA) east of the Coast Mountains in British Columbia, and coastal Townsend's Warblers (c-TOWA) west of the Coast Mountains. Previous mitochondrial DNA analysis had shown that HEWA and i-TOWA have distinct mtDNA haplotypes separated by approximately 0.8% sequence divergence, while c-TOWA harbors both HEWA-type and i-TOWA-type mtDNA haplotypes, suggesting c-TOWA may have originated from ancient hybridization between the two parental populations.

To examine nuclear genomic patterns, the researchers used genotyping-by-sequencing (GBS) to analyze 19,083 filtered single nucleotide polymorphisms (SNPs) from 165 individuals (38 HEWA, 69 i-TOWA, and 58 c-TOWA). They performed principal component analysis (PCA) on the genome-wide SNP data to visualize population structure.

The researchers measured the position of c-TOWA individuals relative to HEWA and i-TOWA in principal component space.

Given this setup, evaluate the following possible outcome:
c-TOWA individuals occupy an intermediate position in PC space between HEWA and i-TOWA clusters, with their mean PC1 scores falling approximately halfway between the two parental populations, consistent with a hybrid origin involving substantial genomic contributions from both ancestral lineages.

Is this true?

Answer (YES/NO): NO